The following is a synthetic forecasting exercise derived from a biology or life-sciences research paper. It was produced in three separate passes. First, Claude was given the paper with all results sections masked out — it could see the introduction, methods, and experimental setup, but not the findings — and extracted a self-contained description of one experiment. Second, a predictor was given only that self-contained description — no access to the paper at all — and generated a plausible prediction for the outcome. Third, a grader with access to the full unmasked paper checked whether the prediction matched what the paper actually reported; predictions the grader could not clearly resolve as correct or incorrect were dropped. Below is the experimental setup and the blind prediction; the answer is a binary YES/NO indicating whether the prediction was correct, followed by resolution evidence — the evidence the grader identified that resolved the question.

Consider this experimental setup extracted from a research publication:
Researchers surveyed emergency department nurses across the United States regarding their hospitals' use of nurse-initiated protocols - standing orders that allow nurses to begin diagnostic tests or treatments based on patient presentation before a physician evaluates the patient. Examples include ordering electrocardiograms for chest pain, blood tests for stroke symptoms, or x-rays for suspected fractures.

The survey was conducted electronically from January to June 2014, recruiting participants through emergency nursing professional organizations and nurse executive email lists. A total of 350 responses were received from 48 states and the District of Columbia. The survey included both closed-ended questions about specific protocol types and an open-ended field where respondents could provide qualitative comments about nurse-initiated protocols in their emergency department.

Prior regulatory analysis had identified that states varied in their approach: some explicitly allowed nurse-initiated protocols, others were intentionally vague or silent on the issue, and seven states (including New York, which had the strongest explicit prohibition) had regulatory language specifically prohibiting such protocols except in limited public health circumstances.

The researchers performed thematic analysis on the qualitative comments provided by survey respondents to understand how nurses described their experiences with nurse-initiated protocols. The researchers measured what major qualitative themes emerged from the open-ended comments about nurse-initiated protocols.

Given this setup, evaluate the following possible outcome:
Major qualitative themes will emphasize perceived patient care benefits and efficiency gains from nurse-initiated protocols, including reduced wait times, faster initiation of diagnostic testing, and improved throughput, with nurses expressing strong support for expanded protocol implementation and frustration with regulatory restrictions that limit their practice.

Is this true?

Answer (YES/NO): NO